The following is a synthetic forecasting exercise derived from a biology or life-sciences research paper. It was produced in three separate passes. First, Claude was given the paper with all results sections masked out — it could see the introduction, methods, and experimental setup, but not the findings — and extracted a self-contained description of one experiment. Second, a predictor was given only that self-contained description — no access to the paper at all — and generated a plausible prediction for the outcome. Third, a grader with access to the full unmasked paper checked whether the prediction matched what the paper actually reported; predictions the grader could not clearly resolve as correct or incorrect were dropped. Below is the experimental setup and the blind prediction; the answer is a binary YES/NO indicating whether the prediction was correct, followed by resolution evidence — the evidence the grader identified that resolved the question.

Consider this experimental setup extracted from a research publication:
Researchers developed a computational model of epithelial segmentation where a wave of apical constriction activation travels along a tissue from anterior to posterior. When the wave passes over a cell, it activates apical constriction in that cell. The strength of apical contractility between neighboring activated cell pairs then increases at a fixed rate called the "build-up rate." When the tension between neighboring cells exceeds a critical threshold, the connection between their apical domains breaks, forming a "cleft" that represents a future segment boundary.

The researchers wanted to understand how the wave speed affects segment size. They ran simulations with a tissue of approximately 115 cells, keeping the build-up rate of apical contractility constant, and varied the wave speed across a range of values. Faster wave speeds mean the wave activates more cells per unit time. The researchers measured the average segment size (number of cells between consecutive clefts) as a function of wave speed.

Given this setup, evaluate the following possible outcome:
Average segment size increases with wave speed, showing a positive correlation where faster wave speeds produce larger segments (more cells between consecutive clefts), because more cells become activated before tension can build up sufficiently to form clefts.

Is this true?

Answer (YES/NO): NO